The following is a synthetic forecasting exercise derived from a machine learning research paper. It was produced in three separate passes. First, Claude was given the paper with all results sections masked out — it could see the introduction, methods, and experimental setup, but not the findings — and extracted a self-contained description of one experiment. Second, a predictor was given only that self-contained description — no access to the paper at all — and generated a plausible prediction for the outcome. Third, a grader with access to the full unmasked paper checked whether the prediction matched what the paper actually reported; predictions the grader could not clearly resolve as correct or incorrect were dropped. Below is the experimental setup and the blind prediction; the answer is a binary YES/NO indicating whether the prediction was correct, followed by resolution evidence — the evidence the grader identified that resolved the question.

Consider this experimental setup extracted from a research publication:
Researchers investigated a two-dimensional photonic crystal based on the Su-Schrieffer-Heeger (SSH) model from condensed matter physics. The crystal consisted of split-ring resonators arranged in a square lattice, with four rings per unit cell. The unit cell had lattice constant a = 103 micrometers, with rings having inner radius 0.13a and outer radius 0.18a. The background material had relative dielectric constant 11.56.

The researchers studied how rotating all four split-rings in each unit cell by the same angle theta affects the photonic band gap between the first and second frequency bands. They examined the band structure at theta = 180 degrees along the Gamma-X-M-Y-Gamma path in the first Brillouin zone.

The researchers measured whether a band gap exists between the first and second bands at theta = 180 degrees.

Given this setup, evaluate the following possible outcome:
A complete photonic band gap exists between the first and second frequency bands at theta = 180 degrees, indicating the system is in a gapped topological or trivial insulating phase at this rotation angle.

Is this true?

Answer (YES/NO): YES